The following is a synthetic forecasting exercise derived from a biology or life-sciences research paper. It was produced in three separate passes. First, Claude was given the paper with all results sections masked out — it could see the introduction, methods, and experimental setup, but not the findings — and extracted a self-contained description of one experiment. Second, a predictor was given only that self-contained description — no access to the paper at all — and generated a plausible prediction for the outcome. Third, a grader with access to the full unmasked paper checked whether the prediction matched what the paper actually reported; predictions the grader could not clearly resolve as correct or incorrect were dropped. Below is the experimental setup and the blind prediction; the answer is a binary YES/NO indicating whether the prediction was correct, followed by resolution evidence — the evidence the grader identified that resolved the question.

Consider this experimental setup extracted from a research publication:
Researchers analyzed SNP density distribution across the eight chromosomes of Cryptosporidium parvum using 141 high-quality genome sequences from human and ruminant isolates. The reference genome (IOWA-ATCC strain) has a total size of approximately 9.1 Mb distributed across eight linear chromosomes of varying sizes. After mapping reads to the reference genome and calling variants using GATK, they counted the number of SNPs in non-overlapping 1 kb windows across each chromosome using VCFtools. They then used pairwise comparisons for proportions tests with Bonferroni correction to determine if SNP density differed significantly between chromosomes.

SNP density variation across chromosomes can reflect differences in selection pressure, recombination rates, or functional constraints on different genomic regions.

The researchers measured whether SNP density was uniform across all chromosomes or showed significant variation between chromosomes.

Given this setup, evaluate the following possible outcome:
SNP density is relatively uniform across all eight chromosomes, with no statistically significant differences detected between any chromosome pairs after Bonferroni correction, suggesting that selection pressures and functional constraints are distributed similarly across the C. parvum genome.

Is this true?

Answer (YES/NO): NO